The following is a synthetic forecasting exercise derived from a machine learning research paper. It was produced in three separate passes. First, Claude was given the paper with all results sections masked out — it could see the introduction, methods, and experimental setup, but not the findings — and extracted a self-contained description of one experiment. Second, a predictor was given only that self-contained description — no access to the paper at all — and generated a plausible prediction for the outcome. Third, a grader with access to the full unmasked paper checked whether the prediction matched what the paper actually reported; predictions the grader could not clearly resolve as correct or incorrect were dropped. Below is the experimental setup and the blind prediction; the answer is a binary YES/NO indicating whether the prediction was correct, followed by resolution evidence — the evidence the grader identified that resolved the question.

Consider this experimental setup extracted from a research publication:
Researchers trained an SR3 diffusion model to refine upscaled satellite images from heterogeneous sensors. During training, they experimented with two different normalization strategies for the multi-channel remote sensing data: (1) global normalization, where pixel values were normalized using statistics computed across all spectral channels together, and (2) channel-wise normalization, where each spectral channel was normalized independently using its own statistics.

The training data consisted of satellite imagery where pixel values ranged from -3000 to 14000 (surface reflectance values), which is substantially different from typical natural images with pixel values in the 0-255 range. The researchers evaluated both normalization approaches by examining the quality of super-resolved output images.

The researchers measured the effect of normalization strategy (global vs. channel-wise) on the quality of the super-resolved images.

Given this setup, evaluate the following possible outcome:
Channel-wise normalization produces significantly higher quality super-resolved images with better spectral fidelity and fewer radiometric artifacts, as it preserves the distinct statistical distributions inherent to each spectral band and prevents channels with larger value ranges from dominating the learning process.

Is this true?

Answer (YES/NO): YES